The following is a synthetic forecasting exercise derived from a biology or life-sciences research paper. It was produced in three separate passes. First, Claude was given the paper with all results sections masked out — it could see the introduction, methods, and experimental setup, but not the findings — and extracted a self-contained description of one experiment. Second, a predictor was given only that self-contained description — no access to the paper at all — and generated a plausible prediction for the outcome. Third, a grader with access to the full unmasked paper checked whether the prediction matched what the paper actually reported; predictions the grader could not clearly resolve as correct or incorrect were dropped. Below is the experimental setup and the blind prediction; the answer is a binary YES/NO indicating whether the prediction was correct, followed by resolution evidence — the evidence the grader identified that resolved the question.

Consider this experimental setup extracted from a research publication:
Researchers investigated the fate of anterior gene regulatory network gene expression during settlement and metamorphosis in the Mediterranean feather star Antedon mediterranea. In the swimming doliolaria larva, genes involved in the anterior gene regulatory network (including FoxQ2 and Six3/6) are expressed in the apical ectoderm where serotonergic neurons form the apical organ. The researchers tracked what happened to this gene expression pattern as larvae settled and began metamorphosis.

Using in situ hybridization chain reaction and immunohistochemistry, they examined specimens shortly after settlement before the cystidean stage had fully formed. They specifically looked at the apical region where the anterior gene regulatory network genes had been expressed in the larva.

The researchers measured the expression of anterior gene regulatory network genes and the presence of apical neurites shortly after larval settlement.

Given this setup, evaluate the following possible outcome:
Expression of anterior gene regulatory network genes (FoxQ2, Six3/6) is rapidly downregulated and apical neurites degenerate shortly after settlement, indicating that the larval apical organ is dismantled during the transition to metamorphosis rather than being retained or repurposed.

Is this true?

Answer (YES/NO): YES